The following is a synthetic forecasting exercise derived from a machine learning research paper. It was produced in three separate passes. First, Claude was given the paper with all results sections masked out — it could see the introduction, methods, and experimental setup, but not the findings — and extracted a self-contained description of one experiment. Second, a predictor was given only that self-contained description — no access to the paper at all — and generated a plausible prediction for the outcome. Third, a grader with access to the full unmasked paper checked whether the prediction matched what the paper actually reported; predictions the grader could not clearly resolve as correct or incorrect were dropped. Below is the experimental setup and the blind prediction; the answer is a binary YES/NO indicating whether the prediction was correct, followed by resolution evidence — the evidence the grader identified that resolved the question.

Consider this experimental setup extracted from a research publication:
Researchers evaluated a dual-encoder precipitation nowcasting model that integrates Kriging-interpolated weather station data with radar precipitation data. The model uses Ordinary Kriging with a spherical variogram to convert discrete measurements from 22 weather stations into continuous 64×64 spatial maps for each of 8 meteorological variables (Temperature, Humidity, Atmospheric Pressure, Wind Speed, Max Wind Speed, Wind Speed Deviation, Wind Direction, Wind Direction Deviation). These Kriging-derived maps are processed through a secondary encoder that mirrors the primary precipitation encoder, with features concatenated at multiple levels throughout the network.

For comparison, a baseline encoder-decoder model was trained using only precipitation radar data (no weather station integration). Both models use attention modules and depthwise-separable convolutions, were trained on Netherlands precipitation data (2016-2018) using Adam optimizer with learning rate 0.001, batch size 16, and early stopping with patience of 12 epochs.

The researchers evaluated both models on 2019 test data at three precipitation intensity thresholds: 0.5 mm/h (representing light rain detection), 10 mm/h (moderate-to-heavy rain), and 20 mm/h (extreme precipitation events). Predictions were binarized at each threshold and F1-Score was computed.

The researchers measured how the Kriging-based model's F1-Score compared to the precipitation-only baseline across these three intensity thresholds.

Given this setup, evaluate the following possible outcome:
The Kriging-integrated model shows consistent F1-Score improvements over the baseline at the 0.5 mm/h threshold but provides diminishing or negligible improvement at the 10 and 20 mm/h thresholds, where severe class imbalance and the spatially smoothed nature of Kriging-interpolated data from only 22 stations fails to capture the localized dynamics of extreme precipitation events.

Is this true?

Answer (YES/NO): NO